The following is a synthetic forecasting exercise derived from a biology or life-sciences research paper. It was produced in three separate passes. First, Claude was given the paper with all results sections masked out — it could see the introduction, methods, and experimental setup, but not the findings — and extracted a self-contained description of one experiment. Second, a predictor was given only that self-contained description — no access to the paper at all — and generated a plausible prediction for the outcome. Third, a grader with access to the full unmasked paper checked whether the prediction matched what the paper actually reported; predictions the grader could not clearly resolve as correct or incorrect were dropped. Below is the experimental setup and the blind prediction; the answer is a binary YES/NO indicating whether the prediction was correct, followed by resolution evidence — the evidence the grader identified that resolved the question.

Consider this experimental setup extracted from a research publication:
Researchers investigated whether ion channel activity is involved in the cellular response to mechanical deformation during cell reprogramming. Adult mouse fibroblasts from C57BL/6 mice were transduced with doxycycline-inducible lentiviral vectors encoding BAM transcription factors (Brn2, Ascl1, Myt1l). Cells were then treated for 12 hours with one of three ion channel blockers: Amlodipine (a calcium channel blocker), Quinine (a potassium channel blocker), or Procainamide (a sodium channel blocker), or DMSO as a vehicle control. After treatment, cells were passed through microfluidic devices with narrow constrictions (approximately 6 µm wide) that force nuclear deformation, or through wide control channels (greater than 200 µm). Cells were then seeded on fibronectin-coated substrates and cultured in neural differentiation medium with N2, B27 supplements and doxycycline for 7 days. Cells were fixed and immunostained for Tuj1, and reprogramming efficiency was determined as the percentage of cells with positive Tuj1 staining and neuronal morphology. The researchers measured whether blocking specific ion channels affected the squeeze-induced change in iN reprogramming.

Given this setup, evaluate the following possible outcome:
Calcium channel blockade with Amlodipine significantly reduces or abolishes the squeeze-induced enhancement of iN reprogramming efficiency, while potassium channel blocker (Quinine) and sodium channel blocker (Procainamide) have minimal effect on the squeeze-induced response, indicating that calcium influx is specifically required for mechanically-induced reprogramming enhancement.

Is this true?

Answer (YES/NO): NO